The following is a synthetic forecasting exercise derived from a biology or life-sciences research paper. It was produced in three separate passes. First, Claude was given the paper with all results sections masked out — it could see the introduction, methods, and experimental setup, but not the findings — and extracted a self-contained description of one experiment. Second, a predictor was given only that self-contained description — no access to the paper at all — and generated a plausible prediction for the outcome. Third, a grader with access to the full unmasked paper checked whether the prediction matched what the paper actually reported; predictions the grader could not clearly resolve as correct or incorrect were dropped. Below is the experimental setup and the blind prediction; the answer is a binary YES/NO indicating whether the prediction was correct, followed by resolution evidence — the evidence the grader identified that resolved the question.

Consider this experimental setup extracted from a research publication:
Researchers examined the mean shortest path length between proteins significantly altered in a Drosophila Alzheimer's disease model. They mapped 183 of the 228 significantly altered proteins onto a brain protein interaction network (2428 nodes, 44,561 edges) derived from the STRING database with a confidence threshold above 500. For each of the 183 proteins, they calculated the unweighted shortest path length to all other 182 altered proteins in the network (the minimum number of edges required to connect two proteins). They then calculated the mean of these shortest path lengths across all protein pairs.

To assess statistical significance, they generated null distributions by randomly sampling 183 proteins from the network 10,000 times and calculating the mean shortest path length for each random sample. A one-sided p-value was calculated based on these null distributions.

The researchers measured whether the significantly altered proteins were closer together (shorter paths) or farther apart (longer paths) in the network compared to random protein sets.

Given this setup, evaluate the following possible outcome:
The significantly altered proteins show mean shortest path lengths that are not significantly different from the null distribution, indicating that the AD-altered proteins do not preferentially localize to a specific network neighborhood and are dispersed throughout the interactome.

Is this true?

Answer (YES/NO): NO